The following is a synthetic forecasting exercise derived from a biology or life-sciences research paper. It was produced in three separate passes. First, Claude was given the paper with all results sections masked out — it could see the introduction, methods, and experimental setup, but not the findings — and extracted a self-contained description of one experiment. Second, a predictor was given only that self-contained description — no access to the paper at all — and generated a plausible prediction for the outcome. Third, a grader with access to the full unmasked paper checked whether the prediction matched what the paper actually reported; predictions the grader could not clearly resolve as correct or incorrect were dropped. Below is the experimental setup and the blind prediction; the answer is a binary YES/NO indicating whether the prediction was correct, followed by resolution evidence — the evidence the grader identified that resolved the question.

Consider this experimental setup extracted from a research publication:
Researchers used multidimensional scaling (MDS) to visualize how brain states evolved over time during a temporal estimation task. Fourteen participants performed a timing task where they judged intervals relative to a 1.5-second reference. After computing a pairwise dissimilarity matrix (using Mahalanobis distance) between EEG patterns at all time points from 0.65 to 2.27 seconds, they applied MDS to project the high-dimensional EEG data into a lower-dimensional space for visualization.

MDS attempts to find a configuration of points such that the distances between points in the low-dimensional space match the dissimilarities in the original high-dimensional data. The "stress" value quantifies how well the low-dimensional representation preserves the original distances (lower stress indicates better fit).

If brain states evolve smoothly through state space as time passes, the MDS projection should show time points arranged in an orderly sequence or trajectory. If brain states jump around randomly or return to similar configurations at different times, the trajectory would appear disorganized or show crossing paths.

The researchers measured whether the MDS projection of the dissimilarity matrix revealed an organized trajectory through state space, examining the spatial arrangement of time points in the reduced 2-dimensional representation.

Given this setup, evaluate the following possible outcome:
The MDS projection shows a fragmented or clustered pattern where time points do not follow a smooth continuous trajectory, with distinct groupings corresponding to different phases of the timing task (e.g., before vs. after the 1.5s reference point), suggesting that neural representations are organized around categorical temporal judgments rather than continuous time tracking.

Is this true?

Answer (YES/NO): NO